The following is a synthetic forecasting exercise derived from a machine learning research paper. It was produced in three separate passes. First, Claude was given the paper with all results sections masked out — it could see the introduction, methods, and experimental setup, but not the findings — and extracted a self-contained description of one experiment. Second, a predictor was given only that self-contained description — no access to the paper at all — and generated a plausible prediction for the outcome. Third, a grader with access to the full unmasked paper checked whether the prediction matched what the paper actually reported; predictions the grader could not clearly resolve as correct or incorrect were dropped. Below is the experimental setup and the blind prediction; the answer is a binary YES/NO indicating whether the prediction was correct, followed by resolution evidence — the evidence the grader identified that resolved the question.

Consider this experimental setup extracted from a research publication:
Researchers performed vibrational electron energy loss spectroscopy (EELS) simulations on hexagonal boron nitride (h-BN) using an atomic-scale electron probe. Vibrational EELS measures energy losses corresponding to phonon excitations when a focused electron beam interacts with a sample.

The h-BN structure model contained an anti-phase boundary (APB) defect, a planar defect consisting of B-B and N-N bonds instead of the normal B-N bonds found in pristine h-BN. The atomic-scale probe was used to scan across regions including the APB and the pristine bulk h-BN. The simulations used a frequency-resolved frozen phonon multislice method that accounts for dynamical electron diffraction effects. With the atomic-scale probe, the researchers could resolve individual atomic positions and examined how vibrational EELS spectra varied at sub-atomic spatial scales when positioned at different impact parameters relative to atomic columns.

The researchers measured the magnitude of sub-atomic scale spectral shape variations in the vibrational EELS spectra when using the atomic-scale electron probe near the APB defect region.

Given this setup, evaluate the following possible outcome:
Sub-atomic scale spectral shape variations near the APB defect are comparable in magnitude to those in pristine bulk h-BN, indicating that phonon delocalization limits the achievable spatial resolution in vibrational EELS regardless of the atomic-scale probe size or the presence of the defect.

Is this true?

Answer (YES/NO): NO